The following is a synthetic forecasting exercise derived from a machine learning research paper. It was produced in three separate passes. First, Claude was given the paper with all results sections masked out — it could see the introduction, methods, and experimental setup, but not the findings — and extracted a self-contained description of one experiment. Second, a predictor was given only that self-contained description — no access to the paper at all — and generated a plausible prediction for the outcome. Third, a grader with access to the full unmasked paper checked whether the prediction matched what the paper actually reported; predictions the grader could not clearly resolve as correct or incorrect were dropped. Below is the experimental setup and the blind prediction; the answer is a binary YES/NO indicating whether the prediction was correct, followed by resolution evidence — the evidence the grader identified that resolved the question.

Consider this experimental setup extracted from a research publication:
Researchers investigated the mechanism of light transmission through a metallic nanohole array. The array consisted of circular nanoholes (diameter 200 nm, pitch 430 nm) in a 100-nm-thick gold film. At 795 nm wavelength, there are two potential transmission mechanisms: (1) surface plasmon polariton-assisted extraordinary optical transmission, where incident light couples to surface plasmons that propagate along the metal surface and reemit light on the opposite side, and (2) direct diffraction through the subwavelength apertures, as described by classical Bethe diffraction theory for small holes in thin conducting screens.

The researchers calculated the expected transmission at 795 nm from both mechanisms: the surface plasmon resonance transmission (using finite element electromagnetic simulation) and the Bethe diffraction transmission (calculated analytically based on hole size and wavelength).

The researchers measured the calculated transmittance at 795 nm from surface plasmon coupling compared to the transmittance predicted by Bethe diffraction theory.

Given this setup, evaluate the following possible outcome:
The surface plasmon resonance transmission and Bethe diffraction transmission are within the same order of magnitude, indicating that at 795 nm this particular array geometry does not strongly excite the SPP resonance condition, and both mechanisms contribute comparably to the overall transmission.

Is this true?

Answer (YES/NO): NO